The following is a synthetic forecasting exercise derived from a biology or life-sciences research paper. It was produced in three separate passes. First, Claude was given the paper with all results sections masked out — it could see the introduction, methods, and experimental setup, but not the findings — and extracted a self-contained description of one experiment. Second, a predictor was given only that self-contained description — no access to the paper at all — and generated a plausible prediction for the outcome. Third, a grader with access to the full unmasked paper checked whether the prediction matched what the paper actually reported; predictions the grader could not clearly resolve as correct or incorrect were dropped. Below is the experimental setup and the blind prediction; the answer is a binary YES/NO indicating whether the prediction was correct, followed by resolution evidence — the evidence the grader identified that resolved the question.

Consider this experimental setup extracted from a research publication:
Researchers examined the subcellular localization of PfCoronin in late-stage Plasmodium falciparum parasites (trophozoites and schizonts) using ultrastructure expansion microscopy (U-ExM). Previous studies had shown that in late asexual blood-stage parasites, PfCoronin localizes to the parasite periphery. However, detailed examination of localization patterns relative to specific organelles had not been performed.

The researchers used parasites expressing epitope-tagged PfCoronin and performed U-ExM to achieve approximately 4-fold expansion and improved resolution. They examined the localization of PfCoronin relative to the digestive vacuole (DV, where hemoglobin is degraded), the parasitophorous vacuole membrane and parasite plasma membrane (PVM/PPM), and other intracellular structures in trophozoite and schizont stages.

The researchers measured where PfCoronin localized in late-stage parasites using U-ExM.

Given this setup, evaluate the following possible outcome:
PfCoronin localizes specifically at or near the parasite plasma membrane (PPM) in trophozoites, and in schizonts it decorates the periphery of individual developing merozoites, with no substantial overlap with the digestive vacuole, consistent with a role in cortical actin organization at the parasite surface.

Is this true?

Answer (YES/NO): NO